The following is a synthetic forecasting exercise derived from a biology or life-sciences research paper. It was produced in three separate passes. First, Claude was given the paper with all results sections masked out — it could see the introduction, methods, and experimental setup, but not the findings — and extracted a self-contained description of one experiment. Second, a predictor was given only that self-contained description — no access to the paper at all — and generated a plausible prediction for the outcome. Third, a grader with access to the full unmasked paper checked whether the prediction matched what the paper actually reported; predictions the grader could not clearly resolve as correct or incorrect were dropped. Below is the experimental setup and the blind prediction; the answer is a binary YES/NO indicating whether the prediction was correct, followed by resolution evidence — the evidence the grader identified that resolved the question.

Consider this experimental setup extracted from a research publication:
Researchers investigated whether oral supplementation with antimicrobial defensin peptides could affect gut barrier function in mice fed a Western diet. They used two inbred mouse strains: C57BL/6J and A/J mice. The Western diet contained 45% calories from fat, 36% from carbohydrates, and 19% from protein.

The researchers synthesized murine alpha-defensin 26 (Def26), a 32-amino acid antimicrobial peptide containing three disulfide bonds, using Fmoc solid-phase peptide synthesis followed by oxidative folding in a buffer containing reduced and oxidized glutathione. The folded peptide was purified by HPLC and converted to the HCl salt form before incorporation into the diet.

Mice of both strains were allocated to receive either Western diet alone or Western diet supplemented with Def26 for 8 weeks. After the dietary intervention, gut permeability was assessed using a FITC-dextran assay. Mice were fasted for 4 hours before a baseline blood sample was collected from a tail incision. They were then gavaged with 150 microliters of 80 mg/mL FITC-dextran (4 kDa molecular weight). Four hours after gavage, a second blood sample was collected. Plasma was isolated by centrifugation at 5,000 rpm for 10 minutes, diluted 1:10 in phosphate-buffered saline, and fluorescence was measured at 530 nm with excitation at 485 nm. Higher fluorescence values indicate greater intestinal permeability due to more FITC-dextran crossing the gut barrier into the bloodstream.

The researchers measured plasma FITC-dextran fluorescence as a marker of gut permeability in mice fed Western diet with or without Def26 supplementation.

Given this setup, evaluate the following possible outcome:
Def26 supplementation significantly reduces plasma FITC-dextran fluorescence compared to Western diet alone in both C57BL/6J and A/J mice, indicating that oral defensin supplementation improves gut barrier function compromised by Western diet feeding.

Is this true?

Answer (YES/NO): NO